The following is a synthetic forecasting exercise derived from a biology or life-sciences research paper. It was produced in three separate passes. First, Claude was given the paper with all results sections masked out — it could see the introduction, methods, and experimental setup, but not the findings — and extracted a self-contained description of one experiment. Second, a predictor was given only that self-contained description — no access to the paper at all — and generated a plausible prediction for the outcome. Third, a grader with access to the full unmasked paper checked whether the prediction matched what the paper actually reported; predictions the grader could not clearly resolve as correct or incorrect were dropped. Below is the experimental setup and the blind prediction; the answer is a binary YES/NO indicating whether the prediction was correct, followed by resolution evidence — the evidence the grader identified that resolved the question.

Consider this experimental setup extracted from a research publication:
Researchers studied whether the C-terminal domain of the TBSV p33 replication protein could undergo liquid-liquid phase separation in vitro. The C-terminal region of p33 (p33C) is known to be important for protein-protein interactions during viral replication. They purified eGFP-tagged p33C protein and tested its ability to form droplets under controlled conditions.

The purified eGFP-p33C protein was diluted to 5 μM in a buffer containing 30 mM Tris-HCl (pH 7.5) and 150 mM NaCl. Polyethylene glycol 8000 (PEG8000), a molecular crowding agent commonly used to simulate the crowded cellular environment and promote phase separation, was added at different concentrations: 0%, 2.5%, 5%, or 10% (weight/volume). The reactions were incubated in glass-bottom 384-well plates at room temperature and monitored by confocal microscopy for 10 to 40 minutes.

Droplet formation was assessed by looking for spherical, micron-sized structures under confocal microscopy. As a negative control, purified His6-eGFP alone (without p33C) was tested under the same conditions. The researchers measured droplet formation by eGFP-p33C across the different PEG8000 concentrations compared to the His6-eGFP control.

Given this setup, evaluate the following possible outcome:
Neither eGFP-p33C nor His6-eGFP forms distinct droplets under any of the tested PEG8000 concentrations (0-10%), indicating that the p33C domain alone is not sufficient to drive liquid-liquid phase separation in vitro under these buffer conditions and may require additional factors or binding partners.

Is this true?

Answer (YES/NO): NO